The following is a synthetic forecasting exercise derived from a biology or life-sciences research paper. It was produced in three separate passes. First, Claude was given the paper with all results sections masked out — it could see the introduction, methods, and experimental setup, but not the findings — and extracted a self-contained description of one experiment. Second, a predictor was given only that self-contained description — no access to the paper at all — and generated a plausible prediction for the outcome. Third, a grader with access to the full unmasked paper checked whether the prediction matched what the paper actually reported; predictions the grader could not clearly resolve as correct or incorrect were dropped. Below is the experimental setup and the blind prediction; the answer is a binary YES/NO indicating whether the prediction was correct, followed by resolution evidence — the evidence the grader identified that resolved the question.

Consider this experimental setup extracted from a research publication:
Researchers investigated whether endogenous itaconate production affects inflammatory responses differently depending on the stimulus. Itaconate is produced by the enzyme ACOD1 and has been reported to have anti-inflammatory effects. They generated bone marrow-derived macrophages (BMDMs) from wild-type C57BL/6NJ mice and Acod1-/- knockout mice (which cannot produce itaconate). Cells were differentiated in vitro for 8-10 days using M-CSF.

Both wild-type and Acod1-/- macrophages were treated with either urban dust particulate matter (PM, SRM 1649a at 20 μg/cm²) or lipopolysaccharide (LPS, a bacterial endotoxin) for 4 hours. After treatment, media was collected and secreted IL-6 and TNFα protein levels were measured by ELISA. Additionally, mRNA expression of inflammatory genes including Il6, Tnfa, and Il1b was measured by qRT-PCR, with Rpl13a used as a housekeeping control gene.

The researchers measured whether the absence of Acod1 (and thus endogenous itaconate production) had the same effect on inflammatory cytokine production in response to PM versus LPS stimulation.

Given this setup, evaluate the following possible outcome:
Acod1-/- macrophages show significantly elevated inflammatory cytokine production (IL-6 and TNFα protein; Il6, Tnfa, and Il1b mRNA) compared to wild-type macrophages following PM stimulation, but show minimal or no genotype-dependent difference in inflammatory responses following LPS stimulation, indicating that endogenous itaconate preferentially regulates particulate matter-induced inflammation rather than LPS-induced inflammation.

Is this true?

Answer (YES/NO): NO